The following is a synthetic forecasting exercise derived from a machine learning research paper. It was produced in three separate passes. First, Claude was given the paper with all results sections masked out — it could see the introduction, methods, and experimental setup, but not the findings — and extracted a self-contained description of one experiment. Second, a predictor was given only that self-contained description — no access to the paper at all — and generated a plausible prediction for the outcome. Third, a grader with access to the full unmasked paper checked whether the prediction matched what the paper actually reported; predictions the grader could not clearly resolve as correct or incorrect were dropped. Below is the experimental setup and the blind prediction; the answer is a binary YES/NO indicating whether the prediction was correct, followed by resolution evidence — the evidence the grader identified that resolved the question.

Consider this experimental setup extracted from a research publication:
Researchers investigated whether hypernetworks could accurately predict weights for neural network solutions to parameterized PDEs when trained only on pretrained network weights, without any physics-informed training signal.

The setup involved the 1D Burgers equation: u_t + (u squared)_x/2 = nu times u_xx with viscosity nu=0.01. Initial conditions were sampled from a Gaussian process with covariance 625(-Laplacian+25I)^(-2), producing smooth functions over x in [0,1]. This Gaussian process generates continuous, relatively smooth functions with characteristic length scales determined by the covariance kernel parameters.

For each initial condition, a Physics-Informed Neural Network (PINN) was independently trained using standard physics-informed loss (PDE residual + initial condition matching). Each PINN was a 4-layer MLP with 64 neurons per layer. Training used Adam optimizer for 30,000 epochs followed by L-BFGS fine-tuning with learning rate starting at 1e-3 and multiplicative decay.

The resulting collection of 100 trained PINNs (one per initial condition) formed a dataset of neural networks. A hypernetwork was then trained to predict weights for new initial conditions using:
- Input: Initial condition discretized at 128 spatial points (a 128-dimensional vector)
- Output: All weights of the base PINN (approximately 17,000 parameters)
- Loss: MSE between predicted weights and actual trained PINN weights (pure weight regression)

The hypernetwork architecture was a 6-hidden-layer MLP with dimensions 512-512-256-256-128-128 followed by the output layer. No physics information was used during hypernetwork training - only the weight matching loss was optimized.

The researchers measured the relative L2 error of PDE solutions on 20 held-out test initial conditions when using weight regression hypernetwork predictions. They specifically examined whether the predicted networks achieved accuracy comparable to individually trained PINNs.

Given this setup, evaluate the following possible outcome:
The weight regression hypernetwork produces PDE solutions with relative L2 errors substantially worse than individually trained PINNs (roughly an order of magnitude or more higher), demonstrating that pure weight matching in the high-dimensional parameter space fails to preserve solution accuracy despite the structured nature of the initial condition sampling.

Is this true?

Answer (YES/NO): YES